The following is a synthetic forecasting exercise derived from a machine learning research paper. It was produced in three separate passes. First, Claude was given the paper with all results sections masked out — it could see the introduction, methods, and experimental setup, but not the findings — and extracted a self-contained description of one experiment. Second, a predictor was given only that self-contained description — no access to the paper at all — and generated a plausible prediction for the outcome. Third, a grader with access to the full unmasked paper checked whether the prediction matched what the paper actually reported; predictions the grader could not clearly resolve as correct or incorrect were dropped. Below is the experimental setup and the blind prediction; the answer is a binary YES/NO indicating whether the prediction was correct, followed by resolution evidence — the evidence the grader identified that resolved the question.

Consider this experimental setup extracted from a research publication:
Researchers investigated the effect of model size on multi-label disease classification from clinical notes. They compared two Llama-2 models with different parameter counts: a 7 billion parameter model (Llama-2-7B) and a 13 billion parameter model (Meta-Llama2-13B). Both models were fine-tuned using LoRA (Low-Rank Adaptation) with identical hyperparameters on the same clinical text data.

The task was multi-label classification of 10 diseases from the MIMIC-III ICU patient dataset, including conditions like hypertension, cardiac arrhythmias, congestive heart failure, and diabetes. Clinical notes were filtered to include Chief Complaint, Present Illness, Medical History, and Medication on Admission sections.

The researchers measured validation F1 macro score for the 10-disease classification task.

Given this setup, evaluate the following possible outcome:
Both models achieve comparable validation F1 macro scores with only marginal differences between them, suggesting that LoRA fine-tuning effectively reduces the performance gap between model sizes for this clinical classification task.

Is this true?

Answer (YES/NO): NO